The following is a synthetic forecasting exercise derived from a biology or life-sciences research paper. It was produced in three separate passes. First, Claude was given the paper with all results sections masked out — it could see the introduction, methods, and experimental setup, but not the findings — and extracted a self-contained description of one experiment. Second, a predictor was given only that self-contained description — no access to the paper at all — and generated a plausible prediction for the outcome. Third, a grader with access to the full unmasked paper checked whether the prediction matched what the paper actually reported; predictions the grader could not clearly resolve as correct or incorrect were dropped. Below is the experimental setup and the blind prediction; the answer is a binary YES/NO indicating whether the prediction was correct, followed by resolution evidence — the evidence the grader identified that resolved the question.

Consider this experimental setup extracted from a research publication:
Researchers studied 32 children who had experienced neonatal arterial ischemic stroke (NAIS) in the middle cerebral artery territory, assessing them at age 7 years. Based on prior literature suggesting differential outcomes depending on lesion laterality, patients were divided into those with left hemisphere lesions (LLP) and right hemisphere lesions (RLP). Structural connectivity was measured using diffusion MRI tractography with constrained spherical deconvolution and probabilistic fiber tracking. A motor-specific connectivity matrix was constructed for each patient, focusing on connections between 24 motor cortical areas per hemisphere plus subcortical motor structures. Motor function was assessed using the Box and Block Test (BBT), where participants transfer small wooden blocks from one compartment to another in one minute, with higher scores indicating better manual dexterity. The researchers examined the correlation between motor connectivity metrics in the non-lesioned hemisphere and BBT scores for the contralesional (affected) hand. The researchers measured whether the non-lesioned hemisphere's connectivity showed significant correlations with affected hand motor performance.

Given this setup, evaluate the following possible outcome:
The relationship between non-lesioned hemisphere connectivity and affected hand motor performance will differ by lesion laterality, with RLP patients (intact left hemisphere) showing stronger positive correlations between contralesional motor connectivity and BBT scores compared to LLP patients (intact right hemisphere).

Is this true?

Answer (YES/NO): NO